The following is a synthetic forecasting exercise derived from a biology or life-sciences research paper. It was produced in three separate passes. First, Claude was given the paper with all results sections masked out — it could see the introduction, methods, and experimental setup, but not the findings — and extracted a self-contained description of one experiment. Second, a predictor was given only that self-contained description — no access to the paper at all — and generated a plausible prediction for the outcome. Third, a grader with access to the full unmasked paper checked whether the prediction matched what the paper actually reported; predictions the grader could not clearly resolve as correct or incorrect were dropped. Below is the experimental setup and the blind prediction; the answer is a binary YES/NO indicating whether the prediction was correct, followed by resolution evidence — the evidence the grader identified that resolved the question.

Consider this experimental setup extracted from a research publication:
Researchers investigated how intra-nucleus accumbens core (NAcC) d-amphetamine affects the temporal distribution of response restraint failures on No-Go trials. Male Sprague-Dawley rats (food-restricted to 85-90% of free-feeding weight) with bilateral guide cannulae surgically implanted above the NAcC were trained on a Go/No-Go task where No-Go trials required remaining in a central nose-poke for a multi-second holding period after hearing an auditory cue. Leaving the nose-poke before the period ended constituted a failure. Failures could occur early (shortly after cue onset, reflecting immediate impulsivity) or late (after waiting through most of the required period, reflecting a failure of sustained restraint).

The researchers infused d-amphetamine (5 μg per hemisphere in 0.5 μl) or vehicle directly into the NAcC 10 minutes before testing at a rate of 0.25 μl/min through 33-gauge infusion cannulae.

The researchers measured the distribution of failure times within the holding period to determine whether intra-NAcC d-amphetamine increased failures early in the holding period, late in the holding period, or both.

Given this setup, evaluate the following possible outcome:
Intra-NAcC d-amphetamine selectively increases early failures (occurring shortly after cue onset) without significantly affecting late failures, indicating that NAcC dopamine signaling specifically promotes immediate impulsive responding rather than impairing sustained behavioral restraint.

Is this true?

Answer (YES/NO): NO